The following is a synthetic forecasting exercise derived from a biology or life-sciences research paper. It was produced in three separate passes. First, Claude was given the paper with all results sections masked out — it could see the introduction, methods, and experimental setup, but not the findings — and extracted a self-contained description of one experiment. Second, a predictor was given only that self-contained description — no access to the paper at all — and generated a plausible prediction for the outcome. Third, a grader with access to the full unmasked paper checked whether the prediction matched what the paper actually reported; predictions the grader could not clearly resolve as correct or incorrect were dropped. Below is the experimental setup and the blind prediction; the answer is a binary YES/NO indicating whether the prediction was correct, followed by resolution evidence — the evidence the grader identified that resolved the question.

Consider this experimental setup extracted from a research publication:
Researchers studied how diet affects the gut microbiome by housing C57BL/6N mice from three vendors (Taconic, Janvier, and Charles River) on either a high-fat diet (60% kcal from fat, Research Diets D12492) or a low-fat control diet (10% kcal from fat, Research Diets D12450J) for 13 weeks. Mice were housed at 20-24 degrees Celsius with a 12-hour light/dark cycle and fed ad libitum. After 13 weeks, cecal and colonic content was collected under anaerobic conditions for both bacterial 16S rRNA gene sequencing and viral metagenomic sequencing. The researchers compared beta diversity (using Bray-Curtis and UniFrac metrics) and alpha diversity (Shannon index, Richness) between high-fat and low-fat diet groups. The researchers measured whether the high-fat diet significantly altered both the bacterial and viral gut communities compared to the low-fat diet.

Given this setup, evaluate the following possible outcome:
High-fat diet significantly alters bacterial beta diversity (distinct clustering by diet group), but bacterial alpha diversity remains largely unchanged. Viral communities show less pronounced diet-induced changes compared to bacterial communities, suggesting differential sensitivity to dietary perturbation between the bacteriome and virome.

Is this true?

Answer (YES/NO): NO